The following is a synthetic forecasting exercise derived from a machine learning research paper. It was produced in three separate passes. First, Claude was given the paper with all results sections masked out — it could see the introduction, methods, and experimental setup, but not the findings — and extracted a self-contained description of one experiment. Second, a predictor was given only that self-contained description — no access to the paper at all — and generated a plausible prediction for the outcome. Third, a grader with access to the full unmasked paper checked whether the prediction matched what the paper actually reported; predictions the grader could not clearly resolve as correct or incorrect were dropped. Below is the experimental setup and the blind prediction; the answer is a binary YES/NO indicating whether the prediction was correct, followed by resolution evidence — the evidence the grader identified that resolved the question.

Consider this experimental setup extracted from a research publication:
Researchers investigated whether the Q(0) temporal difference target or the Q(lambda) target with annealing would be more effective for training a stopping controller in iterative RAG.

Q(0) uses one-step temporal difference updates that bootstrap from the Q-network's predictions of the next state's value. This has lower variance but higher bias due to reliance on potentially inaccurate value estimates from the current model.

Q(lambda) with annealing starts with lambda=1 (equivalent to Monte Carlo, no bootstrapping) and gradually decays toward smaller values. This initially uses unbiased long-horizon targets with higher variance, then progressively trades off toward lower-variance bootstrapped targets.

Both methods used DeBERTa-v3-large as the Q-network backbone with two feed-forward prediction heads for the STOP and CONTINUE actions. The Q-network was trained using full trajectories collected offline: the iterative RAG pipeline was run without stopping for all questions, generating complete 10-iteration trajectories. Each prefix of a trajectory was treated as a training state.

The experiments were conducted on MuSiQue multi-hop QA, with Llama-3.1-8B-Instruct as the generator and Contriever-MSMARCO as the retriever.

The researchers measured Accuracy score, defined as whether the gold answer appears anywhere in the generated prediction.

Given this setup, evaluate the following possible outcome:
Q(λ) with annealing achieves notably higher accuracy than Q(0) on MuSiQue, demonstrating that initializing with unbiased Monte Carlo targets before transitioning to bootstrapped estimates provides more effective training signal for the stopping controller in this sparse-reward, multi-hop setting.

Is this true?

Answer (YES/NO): NO